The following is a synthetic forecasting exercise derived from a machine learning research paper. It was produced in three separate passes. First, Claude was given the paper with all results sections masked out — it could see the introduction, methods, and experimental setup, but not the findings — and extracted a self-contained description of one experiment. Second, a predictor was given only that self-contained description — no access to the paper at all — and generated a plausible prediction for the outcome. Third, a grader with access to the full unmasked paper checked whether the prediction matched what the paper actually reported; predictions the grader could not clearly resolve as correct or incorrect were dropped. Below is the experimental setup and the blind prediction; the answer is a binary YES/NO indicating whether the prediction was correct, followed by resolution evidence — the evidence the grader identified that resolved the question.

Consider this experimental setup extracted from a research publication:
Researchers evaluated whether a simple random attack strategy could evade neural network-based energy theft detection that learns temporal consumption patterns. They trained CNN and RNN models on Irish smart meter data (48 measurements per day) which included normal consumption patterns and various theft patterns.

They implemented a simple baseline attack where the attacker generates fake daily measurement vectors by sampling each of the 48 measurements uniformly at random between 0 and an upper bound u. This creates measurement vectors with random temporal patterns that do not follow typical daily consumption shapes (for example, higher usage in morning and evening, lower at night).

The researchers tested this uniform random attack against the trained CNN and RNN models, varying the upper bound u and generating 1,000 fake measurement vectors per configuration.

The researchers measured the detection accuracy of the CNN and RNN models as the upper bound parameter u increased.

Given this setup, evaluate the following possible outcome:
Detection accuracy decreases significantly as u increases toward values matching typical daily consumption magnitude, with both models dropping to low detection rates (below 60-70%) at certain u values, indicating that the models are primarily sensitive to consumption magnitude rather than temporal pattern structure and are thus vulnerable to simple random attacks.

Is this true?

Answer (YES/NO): NO